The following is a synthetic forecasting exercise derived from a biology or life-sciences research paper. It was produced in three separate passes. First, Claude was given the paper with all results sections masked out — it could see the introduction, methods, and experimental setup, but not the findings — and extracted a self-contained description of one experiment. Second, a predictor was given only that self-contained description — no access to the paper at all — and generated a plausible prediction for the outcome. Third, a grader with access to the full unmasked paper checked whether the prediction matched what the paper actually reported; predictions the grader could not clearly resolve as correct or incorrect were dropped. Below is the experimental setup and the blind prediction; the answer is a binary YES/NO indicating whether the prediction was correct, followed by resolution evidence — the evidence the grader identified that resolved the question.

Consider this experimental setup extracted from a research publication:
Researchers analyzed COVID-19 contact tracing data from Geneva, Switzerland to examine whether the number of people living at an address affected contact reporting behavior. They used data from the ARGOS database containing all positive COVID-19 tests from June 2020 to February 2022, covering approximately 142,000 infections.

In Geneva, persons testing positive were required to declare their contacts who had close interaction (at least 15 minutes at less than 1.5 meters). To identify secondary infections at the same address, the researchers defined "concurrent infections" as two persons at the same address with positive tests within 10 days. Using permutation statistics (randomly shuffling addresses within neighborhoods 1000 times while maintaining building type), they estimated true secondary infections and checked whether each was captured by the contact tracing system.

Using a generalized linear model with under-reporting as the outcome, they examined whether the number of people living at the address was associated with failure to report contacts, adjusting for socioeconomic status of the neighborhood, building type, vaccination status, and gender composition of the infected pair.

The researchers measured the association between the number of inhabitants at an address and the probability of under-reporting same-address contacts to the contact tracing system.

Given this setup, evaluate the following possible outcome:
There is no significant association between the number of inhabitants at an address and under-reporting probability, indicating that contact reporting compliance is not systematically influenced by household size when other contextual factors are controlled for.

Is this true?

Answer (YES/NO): NO